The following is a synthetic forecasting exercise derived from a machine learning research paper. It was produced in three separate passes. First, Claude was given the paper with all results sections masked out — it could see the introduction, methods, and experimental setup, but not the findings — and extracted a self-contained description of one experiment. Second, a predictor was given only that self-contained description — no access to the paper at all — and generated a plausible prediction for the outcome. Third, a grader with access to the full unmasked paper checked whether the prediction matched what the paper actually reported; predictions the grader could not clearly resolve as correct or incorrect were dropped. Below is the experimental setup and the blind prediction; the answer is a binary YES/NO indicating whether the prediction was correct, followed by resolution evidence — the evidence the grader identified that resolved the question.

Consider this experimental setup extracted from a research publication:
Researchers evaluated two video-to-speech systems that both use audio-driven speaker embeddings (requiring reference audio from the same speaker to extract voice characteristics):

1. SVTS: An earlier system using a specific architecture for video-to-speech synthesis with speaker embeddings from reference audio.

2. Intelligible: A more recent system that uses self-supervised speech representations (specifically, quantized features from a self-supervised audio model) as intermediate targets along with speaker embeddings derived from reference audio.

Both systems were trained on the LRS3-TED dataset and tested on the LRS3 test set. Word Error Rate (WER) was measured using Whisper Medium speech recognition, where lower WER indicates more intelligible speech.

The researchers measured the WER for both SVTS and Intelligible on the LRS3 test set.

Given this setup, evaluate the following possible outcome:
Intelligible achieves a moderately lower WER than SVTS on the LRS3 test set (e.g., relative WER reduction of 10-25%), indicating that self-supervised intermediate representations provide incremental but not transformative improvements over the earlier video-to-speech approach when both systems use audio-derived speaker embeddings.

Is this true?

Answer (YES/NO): NO